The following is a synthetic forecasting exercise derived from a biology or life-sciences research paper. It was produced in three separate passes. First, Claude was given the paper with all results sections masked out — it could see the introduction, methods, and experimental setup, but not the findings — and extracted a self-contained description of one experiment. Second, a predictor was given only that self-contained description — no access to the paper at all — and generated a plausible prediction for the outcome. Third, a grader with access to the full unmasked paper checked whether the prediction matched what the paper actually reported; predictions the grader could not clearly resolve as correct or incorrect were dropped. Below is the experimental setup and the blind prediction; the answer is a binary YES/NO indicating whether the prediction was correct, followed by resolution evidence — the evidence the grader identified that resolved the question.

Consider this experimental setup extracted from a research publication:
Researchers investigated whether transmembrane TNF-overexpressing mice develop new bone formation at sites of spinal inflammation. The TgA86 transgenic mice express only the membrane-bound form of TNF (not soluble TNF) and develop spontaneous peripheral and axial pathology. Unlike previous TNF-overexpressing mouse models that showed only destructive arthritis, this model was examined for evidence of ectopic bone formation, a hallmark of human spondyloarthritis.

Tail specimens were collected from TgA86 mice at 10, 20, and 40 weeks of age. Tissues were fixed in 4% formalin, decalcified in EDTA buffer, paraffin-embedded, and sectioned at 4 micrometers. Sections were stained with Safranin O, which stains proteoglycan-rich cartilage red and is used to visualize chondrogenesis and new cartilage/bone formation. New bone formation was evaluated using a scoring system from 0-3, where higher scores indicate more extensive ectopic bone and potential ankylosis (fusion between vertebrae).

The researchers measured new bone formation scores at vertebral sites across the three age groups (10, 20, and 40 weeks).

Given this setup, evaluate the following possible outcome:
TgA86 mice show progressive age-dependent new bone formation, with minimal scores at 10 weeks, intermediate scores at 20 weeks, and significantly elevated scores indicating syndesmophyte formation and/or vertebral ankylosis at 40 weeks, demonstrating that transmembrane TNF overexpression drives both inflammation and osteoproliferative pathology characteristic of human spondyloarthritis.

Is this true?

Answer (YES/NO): YES